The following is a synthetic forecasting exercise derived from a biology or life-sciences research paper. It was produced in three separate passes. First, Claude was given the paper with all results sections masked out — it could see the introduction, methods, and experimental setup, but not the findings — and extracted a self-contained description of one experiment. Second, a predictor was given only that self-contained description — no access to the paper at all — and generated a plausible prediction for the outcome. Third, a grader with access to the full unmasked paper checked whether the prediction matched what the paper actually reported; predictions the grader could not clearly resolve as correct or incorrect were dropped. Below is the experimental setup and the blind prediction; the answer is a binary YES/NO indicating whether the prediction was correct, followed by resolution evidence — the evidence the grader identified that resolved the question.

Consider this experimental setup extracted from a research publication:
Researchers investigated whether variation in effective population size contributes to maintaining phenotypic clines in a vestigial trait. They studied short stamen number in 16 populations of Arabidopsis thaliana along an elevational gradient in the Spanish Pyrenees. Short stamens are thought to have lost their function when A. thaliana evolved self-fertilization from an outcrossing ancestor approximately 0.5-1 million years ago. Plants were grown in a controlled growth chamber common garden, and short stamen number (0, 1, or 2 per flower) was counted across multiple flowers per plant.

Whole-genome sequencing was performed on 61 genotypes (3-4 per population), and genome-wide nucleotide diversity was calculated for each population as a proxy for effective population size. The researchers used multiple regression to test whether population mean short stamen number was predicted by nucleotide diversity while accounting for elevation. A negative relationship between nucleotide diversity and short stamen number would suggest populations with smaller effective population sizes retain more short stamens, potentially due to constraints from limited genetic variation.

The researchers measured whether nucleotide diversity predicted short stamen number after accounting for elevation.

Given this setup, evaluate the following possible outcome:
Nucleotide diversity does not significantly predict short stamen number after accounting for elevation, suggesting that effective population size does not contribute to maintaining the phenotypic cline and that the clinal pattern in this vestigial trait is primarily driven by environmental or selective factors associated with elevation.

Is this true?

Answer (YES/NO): YES